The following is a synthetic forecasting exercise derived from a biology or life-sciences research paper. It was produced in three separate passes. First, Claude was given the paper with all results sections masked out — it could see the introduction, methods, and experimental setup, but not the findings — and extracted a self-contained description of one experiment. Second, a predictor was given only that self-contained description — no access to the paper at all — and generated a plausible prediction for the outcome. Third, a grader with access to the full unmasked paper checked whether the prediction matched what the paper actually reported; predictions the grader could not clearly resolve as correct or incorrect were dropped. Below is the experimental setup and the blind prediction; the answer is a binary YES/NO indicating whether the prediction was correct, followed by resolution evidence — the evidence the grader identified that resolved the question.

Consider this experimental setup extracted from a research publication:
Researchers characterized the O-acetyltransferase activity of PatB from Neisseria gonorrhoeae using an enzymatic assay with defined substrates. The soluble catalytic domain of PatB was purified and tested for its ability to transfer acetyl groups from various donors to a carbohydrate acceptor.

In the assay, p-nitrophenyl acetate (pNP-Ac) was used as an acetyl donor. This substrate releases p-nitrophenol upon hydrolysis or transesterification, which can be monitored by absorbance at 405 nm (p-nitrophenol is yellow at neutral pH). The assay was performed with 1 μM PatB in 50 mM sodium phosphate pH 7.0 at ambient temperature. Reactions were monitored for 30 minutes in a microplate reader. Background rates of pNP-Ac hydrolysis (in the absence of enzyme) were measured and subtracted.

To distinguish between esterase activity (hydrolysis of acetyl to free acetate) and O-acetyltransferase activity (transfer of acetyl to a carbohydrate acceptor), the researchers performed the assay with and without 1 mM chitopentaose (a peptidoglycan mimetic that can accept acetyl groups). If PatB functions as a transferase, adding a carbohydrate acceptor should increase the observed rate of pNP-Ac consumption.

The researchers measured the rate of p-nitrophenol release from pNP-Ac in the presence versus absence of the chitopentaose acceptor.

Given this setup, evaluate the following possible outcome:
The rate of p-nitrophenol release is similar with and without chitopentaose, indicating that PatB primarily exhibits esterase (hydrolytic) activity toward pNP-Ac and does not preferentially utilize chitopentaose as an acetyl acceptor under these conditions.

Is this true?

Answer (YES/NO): NO